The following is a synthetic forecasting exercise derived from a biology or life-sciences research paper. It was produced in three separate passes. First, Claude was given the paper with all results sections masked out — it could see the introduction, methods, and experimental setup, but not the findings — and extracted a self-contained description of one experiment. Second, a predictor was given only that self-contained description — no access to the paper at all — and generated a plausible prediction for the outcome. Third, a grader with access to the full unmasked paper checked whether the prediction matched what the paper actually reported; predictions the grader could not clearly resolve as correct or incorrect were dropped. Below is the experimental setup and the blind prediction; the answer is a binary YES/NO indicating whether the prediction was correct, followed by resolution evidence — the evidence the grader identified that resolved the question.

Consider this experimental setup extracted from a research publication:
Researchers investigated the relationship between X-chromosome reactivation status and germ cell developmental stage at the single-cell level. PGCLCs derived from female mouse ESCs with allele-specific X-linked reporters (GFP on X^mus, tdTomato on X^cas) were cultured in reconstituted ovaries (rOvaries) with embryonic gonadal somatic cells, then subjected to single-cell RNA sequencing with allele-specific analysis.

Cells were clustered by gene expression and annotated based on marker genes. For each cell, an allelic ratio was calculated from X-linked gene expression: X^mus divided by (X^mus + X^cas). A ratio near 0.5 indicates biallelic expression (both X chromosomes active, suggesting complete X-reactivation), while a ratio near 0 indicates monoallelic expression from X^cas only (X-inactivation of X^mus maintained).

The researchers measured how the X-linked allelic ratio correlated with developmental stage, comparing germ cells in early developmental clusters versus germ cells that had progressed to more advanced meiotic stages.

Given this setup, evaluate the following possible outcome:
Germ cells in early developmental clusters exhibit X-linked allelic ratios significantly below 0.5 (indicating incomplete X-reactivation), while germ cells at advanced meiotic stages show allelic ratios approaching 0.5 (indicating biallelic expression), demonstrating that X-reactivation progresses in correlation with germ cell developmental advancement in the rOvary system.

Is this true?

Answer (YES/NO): NO